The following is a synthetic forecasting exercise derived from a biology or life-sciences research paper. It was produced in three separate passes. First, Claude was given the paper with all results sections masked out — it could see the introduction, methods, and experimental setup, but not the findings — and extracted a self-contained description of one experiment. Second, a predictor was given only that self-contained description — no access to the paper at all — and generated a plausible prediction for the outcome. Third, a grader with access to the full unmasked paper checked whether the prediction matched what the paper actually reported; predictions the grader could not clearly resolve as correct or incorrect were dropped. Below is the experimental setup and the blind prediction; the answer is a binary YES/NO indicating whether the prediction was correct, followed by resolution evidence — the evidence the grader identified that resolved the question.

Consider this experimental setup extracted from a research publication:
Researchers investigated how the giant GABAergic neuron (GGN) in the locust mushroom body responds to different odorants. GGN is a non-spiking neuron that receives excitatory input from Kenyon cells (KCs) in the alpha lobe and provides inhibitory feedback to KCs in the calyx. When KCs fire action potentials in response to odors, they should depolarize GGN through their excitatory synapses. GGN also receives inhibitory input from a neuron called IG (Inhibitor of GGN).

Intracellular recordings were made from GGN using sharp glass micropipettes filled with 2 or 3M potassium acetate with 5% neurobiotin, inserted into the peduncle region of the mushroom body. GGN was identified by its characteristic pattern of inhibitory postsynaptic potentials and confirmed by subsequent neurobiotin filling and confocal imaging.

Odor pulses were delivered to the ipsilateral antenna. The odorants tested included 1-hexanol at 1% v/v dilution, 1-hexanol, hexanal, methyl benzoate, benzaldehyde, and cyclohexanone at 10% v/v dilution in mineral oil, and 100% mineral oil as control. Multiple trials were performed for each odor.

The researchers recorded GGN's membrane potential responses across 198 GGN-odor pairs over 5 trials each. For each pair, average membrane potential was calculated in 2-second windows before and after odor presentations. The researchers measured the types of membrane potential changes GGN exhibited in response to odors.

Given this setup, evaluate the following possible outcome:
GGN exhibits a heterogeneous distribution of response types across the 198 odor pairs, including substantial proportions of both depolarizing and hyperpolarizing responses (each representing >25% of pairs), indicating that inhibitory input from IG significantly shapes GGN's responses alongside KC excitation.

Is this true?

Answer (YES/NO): NO